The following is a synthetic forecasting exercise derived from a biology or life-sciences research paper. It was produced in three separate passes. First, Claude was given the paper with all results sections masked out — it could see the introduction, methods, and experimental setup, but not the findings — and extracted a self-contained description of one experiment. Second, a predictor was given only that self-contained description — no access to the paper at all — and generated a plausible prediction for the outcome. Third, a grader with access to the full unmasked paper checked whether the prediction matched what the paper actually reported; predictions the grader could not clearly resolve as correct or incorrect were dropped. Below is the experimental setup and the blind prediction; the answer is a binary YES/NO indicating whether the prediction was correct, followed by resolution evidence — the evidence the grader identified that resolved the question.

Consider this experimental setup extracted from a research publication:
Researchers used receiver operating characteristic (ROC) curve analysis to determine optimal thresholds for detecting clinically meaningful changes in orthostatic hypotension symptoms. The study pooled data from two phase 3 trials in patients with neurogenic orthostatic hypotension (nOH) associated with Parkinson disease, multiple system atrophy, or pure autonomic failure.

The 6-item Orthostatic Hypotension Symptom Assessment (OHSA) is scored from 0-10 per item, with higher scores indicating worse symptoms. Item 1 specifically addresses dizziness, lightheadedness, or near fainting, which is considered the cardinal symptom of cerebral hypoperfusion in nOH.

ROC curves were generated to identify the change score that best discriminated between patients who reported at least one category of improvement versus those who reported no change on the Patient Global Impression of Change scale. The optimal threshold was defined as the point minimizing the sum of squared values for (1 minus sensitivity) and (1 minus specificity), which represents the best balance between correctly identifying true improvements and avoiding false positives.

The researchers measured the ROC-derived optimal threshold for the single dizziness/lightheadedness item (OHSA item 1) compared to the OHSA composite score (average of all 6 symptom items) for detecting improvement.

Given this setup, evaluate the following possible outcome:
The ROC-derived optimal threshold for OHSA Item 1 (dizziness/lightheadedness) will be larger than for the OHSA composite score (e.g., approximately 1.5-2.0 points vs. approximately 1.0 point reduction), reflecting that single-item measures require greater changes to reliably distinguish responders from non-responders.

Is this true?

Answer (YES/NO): YES